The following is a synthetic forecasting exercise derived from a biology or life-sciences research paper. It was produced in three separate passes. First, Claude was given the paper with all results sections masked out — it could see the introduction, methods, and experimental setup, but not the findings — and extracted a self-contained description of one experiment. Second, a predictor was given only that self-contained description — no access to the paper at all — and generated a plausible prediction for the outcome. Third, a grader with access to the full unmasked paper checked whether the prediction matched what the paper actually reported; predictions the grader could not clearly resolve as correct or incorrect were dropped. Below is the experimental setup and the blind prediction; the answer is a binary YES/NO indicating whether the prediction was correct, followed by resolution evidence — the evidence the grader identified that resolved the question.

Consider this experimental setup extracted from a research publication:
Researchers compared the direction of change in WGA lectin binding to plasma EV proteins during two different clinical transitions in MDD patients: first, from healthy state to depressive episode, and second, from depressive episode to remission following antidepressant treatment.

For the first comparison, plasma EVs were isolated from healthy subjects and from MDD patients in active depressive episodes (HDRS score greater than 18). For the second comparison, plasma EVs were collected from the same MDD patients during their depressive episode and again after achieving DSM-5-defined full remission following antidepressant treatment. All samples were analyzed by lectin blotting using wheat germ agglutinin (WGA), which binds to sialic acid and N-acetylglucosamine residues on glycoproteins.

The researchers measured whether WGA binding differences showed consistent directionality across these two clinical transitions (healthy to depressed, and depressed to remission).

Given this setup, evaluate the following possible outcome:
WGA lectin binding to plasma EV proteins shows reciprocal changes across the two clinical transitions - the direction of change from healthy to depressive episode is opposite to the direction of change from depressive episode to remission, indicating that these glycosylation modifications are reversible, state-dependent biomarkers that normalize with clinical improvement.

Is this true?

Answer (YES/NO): YES